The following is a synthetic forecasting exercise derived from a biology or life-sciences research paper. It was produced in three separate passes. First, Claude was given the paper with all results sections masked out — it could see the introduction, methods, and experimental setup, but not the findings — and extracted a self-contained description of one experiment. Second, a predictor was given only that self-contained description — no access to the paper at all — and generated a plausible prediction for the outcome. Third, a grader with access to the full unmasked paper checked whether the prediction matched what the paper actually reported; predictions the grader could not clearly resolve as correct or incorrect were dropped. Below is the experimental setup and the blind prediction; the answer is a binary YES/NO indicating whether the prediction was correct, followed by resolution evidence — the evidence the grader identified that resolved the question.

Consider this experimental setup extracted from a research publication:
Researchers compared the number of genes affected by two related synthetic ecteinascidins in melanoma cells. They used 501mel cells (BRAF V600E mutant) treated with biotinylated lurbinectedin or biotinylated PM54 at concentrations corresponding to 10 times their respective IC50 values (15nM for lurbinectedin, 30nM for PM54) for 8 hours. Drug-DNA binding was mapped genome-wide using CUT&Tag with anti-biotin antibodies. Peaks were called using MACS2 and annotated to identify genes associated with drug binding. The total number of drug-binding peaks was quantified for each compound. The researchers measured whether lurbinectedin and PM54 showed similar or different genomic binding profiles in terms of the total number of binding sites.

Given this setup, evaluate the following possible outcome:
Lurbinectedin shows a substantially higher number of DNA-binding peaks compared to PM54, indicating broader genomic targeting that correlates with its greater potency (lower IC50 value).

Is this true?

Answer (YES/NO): NO